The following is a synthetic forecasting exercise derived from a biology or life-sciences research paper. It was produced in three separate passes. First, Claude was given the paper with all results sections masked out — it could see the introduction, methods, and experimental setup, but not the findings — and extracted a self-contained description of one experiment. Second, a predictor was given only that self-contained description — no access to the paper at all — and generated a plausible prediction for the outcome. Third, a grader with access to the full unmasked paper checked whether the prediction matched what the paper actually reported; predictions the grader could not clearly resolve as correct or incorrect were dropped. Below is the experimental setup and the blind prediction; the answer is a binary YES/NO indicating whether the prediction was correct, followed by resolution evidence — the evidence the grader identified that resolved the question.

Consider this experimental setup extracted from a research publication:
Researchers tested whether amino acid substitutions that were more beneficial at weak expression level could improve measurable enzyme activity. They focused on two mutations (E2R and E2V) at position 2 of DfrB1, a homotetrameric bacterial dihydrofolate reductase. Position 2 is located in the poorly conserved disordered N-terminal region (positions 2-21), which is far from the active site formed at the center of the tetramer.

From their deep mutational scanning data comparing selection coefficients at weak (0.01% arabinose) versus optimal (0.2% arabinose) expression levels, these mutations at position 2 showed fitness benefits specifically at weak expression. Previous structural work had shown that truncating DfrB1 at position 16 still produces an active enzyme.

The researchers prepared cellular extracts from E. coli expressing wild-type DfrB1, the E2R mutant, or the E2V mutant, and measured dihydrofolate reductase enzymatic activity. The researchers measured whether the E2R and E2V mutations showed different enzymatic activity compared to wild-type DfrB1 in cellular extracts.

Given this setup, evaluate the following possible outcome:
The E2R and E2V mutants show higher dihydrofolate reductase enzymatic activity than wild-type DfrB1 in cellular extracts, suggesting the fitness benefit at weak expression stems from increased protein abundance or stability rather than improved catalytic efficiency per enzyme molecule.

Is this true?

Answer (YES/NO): YES